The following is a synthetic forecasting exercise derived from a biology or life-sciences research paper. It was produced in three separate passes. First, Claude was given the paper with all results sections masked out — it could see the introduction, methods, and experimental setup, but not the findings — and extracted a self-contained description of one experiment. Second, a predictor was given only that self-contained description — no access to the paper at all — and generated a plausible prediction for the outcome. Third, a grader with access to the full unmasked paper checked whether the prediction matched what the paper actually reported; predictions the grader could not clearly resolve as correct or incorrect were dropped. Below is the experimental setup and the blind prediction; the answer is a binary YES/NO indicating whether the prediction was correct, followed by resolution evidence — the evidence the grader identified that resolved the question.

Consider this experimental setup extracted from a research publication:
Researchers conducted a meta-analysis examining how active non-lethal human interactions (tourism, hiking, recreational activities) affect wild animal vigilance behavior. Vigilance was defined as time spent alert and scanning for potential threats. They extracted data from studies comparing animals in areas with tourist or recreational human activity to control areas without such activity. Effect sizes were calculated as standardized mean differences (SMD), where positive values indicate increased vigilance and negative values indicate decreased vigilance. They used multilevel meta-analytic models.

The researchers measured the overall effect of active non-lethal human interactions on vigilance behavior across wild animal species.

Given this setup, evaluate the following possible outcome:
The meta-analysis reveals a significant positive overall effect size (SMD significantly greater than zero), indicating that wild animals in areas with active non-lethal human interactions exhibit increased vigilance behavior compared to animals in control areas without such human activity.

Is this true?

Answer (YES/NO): YES